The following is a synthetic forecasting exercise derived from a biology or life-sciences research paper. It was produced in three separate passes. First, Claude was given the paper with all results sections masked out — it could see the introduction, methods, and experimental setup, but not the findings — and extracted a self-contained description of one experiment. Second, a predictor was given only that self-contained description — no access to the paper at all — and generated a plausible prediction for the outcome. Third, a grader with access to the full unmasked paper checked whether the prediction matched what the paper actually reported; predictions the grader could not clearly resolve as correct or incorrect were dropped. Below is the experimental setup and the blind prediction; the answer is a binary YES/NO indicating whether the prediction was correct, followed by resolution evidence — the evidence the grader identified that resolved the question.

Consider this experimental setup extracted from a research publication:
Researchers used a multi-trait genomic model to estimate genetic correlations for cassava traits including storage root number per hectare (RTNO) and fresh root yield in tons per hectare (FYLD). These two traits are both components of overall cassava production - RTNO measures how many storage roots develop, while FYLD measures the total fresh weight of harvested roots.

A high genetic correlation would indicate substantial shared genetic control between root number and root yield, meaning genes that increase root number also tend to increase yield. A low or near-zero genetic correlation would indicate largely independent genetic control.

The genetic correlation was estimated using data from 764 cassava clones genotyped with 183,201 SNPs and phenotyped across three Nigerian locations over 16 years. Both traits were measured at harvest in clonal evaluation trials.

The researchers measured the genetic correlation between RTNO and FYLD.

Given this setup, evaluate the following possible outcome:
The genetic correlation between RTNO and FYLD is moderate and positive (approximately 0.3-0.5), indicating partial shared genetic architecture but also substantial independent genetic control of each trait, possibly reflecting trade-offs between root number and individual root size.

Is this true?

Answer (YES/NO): NO